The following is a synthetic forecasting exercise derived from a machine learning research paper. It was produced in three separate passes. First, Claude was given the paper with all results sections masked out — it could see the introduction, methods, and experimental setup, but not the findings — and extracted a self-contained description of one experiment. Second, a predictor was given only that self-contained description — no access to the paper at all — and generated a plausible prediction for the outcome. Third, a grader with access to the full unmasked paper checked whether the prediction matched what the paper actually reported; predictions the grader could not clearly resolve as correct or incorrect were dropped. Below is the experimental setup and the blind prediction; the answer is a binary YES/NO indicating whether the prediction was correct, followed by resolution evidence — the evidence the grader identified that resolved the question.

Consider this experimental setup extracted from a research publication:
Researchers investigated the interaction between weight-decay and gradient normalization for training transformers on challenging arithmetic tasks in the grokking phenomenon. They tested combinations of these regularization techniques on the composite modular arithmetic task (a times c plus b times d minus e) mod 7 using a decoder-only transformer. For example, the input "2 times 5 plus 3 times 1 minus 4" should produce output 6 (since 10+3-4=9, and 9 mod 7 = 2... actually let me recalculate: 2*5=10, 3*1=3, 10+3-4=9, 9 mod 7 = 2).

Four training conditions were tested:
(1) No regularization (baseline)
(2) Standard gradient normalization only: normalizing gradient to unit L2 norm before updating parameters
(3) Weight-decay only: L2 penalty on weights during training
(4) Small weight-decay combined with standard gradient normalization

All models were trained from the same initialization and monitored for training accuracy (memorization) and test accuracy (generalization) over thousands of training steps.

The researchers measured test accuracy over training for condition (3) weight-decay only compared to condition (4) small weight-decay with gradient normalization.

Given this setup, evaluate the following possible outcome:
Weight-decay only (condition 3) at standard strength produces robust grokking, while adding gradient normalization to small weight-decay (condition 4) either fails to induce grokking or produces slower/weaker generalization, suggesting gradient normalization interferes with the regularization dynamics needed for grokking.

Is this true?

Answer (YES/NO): NO